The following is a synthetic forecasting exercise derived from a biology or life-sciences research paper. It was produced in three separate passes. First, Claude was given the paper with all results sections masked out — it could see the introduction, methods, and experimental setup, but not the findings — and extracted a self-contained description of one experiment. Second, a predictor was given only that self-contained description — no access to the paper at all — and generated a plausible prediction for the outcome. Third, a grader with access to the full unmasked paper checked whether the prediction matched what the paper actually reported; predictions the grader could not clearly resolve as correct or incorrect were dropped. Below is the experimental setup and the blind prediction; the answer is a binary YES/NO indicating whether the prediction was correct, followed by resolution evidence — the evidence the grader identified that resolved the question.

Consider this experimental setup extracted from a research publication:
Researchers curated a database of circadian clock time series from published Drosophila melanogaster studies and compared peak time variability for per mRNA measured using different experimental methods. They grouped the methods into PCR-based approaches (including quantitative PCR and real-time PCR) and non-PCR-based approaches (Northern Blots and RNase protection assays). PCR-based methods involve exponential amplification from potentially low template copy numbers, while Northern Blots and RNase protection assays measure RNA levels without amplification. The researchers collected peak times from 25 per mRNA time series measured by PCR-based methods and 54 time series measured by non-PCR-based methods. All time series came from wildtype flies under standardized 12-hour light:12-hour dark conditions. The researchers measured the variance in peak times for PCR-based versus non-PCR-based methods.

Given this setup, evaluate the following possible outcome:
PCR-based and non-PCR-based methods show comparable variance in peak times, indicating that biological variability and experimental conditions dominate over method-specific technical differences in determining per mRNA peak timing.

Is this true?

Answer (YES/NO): NO